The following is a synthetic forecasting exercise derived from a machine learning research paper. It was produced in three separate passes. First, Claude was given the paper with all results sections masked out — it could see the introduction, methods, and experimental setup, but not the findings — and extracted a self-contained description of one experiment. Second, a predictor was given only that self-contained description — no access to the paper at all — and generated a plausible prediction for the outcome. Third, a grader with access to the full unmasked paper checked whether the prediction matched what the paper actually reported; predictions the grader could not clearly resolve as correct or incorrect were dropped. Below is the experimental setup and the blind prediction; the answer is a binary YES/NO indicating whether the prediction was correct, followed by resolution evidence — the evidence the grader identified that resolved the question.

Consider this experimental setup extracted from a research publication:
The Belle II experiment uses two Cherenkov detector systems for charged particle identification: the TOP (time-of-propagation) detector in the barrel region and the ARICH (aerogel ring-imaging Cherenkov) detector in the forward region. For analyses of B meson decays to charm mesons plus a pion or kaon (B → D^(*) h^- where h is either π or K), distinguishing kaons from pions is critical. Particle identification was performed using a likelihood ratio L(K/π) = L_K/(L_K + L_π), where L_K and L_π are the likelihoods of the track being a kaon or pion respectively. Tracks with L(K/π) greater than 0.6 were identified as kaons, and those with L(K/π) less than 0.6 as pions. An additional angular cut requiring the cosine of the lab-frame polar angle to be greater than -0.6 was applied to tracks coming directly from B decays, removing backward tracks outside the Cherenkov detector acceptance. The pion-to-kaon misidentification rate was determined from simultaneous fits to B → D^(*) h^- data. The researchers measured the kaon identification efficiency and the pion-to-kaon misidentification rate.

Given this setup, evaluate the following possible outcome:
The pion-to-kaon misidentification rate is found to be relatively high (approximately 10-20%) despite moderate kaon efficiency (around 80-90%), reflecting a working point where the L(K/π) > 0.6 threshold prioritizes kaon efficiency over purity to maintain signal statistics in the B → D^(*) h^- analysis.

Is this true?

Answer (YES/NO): YES